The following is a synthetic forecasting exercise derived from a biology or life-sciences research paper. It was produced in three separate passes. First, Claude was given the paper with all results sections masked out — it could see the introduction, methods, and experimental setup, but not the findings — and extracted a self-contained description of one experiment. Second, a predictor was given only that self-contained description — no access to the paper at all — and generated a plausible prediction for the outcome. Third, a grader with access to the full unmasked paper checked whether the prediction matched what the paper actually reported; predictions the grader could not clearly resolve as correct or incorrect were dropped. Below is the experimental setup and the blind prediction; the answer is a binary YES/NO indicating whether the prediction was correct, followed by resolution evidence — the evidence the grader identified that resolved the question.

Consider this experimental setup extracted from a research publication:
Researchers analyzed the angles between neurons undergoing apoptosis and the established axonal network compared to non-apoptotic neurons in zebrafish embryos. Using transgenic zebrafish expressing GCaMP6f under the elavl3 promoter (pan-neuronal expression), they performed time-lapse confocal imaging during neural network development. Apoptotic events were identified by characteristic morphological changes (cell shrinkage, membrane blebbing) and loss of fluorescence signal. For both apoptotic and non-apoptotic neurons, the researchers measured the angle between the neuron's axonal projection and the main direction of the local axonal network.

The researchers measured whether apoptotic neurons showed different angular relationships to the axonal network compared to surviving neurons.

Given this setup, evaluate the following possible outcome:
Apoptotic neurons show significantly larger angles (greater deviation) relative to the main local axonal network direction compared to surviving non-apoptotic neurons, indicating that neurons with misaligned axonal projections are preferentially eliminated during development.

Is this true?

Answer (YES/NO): YES